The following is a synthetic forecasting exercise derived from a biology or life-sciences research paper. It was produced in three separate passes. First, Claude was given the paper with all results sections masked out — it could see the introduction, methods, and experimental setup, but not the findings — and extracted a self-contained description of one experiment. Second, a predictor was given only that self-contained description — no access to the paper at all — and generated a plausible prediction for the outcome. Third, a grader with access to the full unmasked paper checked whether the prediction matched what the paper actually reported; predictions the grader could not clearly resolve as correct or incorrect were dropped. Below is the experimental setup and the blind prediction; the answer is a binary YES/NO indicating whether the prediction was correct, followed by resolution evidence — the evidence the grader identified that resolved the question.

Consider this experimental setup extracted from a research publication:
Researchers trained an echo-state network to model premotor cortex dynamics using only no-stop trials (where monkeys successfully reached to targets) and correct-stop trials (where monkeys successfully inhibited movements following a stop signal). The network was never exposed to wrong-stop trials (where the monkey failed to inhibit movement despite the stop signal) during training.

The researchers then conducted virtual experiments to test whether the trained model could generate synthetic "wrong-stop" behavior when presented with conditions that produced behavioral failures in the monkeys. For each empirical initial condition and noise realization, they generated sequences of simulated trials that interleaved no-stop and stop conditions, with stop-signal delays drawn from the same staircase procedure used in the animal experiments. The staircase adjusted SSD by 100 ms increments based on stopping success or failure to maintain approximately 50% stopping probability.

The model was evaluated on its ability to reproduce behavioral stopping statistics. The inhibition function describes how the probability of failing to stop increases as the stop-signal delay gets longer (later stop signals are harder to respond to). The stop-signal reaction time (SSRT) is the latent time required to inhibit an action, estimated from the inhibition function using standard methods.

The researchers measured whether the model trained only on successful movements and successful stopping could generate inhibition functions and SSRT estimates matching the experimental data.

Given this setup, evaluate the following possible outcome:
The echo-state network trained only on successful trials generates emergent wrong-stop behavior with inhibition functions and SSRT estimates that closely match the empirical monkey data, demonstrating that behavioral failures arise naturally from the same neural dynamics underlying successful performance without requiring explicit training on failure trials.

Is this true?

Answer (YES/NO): YES